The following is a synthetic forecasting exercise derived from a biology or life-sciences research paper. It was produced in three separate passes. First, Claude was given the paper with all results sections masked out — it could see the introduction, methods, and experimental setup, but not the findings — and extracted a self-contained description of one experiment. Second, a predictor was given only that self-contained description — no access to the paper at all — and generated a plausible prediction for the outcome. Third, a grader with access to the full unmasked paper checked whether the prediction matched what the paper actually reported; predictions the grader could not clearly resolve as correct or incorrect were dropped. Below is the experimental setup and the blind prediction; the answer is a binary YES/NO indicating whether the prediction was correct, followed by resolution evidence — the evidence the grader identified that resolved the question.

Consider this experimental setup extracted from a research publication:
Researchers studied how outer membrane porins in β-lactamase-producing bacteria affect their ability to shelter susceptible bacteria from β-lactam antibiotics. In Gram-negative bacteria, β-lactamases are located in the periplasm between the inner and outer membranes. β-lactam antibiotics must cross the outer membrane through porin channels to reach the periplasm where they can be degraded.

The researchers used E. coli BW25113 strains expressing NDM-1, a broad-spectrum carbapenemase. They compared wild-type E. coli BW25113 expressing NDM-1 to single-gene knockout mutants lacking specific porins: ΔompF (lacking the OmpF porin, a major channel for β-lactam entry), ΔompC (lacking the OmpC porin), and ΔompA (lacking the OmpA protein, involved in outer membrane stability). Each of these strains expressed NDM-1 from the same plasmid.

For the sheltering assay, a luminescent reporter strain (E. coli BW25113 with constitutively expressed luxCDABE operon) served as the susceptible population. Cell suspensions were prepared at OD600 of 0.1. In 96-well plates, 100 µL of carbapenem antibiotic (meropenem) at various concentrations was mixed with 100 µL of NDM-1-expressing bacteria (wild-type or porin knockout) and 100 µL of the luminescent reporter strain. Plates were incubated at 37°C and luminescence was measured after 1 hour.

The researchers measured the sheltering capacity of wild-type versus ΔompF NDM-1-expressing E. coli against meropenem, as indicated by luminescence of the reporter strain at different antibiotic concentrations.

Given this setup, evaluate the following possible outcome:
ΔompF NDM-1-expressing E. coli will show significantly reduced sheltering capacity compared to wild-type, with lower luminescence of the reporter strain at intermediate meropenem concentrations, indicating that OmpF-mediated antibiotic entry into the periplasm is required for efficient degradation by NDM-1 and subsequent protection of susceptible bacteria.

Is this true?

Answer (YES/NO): YES